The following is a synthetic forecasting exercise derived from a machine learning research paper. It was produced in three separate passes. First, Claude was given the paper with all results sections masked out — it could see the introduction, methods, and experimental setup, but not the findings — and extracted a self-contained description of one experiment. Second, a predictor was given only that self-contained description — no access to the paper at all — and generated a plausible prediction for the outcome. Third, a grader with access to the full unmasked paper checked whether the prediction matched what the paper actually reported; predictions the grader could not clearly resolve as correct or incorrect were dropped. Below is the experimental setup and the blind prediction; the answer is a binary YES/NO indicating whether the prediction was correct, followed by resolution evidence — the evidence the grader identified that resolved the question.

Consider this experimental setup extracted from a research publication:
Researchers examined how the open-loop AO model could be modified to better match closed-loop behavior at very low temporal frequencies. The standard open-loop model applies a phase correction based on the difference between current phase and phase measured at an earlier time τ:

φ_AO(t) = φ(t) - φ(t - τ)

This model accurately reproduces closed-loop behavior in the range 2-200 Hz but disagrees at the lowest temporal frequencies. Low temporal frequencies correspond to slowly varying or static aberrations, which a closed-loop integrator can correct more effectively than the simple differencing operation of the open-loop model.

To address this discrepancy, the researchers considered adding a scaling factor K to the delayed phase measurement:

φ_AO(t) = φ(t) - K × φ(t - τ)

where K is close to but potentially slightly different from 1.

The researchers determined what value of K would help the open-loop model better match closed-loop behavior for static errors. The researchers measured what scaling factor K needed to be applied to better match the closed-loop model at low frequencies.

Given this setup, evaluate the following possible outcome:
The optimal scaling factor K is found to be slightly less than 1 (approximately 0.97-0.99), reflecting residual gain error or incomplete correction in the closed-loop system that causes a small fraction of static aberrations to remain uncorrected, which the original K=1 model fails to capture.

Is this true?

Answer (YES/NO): YES